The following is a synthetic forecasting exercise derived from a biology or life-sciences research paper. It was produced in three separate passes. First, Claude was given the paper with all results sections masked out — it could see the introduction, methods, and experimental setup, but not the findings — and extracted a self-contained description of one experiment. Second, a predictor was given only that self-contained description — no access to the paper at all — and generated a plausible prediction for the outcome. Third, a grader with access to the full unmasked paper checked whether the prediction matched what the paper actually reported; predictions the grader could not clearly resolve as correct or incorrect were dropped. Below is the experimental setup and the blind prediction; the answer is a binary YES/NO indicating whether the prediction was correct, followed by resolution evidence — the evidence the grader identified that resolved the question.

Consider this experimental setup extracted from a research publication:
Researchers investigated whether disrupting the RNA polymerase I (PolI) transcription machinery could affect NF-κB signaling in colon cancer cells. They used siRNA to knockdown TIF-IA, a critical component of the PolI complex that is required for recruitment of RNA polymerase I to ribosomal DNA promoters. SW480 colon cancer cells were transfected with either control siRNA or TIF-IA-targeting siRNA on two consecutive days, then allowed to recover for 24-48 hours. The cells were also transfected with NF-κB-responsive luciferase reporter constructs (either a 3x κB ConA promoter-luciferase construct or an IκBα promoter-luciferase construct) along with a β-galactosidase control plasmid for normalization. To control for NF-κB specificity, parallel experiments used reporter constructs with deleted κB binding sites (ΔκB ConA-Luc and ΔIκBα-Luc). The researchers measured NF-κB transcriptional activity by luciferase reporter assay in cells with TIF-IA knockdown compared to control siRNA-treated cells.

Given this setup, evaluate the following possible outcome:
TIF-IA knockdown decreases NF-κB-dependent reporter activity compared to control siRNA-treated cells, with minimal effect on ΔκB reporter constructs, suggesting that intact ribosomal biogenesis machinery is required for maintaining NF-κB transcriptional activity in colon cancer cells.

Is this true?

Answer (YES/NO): NO